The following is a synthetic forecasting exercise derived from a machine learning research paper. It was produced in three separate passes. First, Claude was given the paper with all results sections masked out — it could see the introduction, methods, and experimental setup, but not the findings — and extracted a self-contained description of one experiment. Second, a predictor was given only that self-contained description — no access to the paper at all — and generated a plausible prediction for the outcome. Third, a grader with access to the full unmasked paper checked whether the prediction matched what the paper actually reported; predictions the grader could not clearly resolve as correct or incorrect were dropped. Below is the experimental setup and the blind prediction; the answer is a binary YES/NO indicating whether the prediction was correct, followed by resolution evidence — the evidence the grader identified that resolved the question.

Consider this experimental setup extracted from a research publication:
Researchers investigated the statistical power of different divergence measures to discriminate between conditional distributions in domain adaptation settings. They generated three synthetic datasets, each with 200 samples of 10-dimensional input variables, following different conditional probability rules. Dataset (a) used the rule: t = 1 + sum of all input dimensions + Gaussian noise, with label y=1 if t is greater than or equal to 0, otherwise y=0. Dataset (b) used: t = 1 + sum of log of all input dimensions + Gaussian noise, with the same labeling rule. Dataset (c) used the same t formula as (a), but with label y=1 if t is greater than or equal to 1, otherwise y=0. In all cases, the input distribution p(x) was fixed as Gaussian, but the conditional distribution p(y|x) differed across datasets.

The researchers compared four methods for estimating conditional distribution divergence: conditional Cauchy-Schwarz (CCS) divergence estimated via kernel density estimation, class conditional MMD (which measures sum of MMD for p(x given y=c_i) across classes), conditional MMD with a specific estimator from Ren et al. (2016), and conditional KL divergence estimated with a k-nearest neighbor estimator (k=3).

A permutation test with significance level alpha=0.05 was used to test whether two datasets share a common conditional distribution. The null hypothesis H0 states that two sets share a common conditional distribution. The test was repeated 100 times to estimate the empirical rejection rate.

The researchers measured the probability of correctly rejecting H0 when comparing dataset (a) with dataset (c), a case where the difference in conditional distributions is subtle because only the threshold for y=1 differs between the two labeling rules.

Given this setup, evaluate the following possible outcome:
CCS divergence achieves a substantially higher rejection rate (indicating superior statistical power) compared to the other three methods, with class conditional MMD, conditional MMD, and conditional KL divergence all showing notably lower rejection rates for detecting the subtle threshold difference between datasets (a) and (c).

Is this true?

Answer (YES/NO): YES